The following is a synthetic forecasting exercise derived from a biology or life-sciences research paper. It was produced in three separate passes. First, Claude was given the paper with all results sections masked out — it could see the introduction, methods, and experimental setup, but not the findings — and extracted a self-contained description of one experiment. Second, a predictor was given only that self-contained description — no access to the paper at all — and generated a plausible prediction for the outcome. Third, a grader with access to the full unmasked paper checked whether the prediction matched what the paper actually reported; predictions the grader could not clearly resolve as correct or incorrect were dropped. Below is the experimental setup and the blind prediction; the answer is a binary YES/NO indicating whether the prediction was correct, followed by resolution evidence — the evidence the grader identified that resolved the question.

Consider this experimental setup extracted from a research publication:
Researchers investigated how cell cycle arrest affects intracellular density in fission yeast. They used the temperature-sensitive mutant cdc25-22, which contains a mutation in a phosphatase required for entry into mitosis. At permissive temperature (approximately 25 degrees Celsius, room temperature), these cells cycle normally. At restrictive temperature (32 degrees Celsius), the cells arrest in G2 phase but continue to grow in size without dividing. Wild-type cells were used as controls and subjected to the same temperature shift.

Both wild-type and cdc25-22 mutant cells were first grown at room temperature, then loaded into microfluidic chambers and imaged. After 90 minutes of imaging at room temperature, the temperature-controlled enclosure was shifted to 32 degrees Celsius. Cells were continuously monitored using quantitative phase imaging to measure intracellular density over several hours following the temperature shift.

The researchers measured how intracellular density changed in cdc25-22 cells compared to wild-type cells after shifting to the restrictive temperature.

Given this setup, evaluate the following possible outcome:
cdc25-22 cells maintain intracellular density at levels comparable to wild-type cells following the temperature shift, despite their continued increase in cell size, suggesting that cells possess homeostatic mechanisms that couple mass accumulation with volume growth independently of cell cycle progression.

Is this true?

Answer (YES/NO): NO